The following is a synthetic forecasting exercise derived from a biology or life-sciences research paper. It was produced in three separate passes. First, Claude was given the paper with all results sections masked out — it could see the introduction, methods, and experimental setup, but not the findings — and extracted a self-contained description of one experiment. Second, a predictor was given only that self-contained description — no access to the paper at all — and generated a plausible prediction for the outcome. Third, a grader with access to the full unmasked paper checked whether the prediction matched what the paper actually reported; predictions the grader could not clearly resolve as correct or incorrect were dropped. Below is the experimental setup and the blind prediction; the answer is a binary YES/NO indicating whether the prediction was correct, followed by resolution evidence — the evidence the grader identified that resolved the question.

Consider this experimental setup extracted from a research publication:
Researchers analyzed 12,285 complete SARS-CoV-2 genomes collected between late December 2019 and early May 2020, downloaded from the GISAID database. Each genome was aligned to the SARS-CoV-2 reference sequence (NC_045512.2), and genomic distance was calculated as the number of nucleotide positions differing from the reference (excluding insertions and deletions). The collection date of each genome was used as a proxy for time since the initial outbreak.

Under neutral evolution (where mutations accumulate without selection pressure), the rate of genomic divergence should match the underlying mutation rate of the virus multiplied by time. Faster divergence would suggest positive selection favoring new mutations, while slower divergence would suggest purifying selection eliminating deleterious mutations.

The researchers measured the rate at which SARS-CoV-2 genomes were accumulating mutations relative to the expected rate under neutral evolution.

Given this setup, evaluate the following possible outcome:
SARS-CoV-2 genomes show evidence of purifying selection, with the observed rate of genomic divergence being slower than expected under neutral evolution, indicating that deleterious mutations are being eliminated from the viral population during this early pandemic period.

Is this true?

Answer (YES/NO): YES